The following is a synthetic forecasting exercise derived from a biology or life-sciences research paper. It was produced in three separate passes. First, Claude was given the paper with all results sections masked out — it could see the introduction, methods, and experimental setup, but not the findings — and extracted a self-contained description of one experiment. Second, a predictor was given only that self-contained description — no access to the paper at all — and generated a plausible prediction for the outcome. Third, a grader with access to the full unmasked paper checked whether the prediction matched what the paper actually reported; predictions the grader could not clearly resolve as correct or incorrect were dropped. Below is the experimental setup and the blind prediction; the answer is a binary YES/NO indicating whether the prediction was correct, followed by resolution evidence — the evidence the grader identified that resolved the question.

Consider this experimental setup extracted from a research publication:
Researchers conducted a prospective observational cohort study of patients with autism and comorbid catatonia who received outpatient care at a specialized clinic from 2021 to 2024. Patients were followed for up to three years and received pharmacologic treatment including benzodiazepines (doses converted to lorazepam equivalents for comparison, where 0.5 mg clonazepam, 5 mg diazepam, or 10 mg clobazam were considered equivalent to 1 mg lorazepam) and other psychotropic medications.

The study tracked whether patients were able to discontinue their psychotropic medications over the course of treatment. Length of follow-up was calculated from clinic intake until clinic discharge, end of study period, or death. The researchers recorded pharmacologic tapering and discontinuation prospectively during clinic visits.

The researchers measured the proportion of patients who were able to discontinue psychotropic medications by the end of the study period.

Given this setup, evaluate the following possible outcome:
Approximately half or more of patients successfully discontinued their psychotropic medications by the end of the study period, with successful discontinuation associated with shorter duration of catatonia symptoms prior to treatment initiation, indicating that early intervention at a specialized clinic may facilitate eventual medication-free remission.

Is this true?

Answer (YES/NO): NO